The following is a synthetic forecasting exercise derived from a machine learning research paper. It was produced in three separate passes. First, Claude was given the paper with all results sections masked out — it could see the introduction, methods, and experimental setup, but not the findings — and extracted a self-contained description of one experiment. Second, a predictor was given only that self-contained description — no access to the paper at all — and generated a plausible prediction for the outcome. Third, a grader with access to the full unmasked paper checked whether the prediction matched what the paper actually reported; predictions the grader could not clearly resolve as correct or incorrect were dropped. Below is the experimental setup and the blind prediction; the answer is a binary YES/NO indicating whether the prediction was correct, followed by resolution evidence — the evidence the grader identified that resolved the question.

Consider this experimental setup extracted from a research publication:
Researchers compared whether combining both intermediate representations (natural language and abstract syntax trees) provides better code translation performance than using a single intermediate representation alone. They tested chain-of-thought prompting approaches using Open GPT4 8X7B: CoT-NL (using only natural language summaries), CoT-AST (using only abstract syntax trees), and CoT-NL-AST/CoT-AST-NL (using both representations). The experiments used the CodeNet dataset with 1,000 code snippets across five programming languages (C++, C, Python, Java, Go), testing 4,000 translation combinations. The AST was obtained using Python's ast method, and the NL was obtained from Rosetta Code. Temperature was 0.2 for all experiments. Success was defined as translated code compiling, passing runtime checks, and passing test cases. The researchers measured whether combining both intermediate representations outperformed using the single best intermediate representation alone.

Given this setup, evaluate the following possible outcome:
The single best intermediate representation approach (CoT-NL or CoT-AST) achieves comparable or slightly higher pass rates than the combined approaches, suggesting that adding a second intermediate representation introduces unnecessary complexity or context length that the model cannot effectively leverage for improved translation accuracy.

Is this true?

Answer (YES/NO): YES